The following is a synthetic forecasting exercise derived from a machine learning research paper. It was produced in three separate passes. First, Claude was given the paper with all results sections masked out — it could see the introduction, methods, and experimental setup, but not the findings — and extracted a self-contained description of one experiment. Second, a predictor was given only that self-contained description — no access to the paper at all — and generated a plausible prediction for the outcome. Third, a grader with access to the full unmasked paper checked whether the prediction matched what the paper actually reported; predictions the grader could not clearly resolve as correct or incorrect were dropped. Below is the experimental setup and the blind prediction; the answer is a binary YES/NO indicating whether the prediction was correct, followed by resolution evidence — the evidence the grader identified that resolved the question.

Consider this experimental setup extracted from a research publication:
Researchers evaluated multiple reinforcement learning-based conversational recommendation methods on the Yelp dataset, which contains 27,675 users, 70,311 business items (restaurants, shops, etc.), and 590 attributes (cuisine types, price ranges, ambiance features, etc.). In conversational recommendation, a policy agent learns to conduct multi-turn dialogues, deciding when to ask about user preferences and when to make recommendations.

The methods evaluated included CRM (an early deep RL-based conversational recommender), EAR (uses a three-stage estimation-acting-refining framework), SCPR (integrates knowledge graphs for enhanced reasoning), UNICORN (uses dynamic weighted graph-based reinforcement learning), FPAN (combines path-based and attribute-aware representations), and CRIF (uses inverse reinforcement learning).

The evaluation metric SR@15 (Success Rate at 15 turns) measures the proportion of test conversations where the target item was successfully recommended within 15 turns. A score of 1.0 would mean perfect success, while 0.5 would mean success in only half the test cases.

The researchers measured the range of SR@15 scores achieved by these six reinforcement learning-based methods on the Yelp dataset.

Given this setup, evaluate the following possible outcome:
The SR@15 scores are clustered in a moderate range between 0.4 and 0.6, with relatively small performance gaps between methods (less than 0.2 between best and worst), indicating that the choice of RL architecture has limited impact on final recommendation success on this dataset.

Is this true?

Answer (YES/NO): NO